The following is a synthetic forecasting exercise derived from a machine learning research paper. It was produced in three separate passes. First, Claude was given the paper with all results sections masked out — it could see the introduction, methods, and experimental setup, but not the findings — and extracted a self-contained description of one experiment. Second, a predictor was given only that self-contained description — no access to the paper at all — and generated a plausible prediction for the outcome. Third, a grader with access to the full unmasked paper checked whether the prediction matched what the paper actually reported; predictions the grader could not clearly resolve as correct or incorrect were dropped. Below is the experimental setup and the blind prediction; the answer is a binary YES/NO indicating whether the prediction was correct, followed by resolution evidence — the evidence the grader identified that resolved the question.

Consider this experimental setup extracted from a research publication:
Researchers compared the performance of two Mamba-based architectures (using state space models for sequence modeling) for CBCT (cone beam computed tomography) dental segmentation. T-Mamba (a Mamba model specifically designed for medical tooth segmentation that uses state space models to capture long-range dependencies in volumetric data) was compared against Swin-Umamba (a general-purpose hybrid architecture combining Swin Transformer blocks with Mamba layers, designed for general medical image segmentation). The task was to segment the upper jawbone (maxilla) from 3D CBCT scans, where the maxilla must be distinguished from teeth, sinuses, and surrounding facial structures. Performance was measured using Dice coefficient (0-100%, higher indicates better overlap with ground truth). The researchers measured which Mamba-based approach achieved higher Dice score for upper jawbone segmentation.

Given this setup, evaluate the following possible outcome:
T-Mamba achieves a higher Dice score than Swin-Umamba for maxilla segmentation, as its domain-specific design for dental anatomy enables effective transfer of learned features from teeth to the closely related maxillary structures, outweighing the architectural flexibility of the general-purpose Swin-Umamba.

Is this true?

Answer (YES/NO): YES